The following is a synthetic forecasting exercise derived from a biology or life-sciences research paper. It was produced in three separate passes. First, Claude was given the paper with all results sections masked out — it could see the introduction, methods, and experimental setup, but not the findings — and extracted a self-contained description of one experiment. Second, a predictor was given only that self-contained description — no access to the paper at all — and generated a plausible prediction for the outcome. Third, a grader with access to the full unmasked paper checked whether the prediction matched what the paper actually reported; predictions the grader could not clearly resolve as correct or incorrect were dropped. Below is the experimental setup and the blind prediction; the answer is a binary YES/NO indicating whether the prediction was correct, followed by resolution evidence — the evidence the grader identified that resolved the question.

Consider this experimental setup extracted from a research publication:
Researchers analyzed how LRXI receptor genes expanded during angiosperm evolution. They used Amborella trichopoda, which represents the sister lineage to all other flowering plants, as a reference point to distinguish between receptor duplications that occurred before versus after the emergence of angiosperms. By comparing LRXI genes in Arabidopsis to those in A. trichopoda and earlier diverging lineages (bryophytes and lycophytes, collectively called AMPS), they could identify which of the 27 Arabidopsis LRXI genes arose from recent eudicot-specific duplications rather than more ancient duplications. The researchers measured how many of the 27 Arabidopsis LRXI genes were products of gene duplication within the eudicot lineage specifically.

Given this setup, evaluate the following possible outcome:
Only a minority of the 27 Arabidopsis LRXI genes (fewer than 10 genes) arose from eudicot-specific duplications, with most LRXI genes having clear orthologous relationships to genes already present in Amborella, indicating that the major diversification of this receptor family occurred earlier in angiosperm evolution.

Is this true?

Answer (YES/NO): YES